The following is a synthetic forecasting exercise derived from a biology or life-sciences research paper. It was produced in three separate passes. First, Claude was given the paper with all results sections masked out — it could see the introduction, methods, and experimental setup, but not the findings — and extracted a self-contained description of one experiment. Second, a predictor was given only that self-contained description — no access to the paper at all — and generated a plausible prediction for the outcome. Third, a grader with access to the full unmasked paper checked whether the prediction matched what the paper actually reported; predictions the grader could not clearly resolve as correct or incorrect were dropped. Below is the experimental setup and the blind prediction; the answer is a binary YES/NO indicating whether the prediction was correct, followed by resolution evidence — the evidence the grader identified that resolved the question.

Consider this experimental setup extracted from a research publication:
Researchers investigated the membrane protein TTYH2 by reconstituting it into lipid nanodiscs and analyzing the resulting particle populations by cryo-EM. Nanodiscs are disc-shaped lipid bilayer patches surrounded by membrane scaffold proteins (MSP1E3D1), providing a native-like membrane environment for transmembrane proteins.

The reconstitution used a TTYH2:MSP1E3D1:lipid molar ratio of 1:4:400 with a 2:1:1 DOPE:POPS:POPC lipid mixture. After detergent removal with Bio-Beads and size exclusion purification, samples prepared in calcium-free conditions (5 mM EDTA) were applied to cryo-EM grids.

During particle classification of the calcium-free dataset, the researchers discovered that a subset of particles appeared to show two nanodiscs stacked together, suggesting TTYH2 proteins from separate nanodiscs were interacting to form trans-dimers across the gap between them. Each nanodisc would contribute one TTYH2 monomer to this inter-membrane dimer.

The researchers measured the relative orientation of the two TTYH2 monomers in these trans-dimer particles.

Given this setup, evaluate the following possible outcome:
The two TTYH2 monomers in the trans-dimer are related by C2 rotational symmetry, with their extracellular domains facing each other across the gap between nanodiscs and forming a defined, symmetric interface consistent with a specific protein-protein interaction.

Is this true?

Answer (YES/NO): YES